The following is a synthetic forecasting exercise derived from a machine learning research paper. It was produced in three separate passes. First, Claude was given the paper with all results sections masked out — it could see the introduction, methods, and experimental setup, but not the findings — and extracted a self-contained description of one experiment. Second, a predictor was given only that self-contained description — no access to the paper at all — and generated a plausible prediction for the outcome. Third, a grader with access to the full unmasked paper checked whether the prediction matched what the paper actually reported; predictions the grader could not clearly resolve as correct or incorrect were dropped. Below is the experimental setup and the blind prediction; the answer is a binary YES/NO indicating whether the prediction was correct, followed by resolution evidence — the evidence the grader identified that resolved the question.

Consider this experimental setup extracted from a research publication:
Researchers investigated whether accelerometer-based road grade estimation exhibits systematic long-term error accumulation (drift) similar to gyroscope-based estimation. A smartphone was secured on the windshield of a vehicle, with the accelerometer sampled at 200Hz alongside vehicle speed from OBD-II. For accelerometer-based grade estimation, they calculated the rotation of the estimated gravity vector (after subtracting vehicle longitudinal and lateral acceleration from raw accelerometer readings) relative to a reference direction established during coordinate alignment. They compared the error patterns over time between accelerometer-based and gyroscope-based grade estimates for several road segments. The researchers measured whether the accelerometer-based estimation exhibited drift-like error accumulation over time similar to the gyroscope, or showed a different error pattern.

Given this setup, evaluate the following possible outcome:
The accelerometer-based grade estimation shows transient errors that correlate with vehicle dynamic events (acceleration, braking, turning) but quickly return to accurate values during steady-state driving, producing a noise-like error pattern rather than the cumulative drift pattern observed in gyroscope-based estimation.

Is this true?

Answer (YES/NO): YES